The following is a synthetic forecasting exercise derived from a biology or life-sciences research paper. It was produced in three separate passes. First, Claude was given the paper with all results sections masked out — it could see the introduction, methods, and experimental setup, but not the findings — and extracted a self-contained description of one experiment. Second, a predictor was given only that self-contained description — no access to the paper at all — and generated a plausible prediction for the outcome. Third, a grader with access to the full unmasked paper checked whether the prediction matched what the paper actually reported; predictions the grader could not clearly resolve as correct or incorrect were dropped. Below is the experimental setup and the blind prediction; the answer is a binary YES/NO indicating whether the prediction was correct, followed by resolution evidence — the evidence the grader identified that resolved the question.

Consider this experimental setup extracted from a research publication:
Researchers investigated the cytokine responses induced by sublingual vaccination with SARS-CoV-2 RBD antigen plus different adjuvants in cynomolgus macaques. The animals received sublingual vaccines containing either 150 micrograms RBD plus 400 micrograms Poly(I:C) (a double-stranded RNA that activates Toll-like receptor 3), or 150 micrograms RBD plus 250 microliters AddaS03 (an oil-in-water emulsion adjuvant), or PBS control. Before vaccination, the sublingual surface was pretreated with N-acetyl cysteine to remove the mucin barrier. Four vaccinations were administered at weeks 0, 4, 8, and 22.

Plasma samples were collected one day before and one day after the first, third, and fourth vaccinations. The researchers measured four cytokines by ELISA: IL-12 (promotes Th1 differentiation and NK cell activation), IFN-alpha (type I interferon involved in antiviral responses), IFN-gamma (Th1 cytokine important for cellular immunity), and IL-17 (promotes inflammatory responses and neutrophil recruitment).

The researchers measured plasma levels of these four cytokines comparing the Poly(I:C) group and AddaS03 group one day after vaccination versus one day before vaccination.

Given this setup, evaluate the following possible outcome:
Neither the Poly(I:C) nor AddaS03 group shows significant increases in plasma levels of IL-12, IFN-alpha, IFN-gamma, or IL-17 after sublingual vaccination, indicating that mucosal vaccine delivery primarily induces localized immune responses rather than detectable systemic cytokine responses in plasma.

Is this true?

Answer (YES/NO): NO